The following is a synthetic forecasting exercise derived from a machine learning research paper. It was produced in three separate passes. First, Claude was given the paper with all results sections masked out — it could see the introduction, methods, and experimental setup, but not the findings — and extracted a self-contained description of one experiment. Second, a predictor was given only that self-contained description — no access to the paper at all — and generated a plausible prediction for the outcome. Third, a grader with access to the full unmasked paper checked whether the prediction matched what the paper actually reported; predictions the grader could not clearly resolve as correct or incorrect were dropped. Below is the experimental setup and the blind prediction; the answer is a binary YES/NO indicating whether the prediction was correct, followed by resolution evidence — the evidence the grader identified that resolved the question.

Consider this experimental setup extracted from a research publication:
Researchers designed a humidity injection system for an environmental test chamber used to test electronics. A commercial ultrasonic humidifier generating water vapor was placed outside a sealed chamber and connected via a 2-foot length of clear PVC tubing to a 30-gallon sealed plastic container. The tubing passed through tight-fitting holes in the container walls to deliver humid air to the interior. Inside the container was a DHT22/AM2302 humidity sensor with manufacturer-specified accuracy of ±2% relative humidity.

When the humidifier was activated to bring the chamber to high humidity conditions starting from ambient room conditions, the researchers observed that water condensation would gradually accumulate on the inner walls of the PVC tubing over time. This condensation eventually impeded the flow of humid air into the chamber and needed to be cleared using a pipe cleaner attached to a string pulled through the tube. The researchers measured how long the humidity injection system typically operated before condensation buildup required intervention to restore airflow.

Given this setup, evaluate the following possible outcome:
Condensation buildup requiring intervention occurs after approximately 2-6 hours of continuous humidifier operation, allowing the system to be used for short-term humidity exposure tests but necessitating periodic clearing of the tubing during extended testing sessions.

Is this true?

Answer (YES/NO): NO